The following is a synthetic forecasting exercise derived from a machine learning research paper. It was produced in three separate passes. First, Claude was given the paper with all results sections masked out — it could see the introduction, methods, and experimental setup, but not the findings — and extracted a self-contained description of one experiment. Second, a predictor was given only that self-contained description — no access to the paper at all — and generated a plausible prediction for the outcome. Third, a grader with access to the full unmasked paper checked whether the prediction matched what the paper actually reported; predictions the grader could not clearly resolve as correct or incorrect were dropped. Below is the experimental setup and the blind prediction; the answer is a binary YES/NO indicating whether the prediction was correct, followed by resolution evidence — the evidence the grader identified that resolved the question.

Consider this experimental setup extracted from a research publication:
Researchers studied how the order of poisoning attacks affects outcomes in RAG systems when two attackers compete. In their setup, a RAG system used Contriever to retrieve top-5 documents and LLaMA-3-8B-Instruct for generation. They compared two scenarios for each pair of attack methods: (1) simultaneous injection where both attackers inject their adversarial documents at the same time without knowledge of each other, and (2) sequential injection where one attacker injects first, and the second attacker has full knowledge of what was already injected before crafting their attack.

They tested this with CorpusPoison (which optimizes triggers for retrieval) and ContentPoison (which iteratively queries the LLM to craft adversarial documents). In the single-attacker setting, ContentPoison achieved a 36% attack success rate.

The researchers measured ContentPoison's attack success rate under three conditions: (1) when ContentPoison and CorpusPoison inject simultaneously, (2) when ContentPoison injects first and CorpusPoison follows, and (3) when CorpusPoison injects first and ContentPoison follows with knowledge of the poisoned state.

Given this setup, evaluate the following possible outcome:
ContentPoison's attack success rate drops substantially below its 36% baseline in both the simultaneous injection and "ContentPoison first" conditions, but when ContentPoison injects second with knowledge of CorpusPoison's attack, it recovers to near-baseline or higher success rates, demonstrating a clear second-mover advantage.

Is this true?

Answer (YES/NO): YES